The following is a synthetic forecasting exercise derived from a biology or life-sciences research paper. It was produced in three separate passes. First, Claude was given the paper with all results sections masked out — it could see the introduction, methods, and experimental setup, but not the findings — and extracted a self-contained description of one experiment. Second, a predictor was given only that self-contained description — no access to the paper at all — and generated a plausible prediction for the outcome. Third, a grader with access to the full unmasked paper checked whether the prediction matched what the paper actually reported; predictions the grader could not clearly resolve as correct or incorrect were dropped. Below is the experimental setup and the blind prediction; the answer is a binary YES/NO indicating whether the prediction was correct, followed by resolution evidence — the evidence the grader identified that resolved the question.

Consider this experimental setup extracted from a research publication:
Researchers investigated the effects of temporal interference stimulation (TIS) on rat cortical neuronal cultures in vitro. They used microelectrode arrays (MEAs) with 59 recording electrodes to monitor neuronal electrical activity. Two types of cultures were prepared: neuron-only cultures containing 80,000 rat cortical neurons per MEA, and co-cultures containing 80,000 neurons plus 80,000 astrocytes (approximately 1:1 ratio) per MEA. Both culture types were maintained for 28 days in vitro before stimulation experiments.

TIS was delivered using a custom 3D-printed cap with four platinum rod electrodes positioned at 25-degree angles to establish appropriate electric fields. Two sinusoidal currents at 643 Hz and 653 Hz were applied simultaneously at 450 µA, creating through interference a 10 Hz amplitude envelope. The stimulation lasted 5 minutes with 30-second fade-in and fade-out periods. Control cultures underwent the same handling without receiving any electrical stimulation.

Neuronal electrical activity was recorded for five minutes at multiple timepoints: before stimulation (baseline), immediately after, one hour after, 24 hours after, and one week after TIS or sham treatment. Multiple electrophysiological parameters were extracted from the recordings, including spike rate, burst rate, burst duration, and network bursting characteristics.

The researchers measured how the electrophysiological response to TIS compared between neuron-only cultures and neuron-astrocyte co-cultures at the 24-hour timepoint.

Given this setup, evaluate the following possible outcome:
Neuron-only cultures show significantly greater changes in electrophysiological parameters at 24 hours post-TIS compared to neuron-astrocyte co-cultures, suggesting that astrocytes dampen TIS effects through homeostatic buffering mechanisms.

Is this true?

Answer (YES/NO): YES